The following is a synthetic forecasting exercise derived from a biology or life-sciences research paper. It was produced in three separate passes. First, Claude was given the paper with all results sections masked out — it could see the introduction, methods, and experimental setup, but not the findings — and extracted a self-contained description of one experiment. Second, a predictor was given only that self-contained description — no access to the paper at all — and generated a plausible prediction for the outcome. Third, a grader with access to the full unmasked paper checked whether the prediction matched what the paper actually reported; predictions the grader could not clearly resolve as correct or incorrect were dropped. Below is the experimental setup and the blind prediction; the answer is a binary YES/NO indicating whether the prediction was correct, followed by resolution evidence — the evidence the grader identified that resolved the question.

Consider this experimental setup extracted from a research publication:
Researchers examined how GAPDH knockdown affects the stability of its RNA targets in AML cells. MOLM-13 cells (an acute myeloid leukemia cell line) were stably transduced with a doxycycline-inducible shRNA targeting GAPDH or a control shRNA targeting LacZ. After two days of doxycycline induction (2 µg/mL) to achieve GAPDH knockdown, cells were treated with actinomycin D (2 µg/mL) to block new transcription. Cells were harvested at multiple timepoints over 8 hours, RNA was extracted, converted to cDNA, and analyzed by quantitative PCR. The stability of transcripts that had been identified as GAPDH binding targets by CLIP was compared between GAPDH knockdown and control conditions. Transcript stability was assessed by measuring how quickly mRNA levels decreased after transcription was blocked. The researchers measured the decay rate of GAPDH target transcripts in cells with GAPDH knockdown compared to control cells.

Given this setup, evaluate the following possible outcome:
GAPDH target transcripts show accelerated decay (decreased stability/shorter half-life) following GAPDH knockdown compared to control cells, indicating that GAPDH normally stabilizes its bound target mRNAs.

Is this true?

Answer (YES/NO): YES